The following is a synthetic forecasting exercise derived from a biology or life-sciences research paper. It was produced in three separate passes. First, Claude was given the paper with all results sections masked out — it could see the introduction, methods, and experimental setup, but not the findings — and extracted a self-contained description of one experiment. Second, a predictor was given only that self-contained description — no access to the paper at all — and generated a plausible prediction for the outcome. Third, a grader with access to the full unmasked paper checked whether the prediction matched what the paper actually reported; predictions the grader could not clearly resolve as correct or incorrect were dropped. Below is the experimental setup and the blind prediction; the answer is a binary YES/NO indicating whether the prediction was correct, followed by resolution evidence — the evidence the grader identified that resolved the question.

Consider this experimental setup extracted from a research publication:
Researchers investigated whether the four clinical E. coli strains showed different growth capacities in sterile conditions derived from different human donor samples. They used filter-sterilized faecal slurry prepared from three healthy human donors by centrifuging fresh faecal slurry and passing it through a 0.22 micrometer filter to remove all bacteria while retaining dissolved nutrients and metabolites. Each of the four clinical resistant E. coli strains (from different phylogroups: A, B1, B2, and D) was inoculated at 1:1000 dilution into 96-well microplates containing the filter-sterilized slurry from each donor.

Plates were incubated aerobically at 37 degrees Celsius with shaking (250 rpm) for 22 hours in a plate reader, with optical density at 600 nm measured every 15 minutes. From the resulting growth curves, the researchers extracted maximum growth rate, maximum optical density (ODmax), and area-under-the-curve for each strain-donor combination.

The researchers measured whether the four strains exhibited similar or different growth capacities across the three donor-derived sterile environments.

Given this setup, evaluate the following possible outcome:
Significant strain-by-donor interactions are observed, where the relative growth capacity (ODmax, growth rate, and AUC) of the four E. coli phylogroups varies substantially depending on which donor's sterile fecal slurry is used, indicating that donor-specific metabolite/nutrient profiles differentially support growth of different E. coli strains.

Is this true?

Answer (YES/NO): NO